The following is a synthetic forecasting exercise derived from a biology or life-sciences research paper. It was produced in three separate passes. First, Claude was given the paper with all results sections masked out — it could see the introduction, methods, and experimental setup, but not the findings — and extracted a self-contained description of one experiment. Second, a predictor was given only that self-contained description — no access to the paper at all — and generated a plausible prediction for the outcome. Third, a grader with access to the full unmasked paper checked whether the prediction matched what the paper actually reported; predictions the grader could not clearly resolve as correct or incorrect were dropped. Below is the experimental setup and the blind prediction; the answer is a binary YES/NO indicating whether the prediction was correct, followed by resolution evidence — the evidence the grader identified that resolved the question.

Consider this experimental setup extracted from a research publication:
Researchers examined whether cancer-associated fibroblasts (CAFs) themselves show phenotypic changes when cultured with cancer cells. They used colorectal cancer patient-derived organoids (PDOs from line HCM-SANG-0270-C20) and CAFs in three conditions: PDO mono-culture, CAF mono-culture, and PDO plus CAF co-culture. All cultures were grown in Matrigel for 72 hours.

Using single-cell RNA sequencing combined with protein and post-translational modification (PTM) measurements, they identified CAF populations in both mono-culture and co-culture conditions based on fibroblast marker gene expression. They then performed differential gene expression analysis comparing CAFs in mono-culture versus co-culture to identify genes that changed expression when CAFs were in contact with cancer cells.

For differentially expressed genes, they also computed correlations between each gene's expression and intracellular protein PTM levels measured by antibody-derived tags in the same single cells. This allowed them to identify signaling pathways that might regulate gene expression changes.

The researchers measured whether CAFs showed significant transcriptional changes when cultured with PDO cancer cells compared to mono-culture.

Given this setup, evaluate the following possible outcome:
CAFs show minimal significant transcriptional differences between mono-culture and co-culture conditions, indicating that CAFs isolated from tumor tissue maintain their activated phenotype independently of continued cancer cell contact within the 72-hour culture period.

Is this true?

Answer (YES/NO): NO